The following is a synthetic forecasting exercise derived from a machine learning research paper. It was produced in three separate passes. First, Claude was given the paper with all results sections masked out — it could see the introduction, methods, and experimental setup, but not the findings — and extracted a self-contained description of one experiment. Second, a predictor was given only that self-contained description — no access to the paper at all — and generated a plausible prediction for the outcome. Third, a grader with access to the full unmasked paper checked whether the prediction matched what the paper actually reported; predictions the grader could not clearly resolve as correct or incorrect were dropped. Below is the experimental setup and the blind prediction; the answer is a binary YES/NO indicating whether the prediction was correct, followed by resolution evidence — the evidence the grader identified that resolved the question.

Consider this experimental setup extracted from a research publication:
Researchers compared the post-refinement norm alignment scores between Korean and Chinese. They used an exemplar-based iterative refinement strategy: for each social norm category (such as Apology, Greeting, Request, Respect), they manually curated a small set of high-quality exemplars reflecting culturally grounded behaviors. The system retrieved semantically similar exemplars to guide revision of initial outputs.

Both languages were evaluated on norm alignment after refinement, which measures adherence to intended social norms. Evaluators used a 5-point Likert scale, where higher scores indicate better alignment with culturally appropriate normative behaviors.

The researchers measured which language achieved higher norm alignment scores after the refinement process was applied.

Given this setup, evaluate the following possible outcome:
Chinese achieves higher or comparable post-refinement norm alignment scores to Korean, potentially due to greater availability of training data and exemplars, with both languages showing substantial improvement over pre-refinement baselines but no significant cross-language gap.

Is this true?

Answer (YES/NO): YES